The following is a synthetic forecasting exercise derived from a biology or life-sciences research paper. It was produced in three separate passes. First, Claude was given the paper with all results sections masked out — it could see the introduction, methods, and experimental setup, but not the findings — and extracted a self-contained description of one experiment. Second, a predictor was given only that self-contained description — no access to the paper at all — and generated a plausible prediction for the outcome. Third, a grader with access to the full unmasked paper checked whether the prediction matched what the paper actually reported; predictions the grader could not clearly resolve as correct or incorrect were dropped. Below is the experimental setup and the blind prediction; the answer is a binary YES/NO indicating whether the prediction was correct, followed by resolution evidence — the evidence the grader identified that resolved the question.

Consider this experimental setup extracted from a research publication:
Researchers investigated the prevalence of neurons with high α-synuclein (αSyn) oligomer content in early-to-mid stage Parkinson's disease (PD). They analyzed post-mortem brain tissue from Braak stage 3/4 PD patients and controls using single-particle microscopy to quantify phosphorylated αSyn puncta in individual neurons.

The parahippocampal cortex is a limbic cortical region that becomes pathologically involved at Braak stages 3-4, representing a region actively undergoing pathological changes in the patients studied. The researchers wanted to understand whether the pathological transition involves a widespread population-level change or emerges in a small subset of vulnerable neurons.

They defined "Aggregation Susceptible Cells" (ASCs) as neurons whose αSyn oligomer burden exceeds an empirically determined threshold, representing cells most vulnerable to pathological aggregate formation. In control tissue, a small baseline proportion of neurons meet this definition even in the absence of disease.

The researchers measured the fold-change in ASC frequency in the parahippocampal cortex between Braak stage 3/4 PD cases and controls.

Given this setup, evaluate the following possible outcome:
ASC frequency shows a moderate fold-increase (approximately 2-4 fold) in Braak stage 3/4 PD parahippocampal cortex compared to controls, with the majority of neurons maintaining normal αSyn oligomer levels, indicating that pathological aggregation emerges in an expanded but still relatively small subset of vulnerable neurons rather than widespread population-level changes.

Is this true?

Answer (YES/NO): YES